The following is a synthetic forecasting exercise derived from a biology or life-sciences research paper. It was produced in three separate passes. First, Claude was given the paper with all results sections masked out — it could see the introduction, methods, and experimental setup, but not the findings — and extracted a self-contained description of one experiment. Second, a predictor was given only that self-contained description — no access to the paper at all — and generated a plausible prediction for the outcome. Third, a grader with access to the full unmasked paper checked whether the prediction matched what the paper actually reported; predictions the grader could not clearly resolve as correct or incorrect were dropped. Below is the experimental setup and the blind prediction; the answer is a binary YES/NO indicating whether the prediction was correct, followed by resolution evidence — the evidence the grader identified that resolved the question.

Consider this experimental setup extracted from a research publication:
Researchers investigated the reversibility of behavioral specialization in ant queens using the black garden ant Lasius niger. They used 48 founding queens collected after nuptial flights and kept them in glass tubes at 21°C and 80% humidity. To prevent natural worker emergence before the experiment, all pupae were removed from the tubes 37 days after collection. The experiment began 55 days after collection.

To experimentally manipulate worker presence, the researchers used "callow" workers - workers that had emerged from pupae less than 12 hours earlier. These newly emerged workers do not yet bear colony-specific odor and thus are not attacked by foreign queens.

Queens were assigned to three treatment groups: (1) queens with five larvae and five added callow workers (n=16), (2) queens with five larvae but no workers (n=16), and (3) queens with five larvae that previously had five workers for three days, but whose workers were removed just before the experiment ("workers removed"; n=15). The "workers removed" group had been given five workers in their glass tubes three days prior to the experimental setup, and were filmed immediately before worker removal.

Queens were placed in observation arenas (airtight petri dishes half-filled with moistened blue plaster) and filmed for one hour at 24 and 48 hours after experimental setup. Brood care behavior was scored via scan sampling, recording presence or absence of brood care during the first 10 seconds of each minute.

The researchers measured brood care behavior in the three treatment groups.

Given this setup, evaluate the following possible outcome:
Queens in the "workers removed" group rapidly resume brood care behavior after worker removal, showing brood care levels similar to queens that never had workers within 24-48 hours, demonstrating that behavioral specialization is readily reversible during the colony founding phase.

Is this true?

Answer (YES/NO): YES